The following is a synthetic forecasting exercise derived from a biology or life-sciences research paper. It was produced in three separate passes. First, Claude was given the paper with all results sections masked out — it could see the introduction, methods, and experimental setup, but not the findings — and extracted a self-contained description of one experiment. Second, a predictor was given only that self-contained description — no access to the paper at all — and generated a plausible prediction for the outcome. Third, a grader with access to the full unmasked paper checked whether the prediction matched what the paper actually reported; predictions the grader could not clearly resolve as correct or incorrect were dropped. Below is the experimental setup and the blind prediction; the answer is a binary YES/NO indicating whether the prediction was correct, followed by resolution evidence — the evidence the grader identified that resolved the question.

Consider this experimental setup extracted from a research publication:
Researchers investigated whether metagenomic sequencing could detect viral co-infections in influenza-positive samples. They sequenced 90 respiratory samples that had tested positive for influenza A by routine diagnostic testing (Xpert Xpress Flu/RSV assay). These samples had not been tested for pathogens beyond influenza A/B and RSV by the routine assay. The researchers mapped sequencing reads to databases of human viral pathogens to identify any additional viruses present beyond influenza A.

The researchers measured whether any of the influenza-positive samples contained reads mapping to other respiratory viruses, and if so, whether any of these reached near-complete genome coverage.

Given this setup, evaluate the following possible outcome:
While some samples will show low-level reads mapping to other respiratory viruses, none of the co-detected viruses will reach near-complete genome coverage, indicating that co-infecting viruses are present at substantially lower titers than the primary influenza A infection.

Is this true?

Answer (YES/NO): NO